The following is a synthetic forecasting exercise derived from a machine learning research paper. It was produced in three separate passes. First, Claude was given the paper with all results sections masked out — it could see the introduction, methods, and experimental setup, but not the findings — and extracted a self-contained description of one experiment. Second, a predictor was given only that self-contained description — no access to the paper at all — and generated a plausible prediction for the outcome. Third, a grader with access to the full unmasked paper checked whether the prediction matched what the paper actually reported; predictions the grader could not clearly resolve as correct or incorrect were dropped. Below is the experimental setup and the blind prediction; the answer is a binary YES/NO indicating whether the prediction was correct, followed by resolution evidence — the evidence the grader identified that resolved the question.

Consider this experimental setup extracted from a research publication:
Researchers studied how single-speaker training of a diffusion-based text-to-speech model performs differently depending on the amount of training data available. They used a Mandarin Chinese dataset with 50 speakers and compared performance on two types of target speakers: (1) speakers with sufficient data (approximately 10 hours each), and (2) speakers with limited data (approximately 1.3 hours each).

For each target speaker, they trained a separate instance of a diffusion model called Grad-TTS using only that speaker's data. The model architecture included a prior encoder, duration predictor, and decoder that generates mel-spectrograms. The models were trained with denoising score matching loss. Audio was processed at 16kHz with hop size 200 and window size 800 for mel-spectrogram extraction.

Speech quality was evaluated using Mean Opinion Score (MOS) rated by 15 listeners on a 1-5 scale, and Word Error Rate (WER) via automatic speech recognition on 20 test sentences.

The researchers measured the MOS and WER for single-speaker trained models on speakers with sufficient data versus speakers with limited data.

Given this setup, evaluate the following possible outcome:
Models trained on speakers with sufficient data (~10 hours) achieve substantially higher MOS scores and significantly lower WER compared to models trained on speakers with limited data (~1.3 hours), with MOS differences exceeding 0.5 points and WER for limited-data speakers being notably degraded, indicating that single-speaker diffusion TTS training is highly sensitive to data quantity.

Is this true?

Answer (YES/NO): YES